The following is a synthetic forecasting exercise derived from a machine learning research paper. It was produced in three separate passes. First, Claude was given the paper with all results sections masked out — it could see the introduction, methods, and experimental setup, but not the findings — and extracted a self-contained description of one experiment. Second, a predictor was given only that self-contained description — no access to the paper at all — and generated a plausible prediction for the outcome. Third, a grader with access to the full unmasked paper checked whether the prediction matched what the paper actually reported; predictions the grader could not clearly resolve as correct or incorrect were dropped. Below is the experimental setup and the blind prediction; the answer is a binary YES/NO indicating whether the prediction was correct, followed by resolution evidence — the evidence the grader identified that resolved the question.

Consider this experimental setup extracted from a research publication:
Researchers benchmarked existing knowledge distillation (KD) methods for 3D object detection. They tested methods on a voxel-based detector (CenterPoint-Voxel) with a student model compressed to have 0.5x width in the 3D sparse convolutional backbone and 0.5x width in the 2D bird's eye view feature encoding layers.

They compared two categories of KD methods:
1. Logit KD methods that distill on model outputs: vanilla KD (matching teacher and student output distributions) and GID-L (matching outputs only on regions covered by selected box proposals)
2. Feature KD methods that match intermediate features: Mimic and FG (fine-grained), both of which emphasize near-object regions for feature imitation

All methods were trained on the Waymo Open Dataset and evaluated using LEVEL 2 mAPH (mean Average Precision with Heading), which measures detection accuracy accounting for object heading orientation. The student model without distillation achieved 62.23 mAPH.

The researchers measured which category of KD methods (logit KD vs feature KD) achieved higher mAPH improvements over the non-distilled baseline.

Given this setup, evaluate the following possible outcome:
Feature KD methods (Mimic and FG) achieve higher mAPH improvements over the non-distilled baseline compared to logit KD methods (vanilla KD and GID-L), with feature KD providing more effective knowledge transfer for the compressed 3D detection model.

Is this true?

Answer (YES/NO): YES